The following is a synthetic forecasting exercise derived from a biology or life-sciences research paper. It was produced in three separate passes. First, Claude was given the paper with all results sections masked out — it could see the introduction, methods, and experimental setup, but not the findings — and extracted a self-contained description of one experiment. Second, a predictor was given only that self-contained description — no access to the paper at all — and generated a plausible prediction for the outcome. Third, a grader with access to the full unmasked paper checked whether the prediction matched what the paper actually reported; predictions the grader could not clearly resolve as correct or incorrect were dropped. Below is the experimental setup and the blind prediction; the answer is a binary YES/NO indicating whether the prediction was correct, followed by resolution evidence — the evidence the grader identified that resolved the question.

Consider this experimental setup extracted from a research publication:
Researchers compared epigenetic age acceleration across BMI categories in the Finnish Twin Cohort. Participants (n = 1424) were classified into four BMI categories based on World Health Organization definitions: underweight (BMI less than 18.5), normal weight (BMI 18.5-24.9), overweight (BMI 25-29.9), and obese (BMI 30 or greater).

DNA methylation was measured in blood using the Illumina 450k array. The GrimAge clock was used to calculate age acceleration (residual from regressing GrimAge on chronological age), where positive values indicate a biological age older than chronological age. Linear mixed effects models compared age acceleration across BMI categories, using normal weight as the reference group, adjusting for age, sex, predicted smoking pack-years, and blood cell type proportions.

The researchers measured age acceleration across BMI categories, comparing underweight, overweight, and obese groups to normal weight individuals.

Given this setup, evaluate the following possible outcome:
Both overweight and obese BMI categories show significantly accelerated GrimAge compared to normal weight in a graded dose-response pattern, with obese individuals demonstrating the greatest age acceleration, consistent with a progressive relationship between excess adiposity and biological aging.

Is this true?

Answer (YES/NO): YES